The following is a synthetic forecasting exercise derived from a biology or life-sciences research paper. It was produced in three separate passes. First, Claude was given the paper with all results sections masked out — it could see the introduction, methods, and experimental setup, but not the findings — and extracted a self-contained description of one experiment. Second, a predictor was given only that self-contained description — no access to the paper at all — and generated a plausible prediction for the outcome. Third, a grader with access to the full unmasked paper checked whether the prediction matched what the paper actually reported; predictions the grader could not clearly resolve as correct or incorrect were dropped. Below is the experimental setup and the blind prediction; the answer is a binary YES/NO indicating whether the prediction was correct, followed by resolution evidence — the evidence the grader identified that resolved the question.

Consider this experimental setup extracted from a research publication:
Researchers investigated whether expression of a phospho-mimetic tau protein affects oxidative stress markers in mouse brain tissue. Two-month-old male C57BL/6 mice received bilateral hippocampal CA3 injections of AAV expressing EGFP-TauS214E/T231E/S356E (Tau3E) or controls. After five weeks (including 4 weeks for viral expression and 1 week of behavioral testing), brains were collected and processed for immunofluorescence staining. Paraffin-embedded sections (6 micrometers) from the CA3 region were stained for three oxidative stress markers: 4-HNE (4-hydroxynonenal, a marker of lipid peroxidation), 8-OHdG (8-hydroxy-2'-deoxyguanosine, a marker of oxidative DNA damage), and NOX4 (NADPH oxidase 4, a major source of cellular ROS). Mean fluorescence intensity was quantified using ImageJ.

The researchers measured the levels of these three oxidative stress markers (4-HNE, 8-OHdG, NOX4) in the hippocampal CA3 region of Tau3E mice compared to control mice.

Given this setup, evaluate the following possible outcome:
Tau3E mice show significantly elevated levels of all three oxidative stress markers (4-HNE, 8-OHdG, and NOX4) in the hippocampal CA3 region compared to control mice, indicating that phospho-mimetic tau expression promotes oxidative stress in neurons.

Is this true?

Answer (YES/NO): YES